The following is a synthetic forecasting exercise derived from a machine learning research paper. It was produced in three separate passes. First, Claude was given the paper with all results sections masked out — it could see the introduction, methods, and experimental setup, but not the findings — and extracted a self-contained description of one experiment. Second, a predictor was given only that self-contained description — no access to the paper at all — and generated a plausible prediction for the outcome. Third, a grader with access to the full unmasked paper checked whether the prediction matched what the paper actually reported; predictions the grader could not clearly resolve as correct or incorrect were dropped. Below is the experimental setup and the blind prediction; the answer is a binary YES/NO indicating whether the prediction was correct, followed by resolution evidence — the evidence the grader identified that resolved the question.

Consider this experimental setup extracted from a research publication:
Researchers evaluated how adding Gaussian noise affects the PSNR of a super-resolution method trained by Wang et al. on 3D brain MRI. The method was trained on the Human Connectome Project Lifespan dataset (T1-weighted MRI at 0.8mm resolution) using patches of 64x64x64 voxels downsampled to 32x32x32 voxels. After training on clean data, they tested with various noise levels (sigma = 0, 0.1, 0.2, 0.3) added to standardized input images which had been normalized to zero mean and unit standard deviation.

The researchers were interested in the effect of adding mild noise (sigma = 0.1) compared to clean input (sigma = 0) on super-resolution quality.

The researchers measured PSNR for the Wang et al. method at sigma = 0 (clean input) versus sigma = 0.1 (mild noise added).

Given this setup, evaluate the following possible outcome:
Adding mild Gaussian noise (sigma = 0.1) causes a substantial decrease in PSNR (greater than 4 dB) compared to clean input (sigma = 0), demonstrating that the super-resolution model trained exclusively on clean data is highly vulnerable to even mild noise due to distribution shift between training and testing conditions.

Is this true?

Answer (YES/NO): NO